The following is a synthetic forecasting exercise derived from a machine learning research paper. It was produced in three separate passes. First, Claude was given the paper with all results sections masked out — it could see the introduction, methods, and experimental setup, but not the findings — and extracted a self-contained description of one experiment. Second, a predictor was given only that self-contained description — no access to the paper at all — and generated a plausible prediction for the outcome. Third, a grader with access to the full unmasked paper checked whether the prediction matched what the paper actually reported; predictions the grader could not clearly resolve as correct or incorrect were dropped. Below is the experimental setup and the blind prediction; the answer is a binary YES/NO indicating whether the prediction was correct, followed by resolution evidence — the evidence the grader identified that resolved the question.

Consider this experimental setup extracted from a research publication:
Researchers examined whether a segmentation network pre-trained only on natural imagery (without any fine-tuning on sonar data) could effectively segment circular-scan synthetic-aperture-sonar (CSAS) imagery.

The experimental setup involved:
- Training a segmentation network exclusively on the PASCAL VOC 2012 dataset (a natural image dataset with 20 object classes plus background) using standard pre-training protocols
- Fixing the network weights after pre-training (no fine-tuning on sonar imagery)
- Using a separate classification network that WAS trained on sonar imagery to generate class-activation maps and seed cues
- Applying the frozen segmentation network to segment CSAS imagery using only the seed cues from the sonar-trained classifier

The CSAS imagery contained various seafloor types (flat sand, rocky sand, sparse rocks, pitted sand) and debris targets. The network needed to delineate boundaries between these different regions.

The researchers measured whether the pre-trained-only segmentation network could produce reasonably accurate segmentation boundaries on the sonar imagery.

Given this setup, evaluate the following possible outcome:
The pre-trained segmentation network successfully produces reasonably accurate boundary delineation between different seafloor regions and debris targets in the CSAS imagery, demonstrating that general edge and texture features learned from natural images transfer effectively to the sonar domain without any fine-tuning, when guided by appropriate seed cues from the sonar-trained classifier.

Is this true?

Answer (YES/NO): YES